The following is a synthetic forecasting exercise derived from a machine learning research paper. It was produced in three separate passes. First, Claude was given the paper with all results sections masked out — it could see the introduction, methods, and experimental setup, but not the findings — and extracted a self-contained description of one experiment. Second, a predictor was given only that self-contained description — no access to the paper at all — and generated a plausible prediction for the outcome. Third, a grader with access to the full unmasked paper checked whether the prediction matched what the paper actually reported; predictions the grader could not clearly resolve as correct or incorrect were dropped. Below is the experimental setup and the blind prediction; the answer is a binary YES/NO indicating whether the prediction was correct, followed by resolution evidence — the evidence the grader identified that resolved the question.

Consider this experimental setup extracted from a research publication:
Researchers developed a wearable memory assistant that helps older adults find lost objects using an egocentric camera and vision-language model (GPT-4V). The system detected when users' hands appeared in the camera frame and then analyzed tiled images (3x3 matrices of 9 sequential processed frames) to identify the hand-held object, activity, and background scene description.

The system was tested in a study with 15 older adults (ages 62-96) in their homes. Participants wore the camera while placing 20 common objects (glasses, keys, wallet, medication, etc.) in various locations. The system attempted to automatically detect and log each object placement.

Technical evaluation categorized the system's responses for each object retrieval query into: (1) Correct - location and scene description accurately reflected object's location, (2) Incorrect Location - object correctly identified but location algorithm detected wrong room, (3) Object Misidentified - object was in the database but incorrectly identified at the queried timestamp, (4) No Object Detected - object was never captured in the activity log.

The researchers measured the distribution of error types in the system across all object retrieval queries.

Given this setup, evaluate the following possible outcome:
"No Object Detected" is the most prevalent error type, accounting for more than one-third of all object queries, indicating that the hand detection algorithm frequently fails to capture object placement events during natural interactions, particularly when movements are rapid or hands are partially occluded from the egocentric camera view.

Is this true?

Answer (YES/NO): NO